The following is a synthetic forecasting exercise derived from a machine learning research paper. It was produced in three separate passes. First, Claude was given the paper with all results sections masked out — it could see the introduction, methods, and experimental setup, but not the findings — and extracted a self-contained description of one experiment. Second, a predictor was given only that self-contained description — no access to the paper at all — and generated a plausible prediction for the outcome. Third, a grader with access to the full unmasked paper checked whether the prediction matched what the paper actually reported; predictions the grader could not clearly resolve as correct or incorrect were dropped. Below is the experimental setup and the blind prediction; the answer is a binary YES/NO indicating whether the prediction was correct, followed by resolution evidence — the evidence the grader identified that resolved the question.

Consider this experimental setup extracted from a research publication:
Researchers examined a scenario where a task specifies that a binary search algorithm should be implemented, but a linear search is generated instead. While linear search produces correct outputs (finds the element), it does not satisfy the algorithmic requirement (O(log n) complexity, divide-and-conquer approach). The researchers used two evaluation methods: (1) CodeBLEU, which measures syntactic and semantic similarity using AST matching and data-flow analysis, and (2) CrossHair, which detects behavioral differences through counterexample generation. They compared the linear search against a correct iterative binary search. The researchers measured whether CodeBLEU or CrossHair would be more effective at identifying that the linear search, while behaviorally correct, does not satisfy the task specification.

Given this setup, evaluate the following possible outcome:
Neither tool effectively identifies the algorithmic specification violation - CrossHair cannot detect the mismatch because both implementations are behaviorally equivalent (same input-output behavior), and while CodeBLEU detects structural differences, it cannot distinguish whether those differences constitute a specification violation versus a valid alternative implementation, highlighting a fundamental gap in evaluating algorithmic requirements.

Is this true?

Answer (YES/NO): NO